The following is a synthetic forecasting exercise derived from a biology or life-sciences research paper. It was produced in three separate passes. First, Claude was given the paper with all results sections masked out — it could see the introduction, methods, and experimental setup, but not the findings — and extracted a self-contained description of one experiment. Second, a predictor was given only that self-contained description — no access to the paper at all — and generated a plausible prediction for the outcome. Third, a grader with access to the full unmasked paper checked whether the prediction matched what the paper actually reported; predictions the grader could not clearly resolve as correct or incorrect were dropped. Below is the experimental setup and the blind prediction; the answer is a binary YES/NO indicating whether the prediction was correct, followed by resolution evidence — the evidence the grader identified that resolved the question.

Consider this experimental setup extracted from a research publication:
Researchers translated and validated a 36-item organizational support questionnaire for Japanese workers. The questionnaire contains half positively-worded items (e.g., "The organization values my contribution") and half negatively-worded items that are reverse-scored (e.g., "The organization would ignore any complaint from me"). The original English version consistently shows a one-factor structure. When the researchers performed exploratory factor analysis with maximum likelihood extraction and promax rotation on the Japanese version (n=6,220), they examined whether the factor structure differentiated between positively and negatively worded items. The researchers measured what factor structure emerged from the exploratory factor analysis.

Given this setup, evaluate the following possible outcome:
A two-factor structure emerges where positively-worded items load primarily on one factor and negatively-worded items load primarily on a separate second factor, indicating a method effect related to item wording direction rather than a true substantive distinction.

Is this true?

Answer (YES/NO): YES